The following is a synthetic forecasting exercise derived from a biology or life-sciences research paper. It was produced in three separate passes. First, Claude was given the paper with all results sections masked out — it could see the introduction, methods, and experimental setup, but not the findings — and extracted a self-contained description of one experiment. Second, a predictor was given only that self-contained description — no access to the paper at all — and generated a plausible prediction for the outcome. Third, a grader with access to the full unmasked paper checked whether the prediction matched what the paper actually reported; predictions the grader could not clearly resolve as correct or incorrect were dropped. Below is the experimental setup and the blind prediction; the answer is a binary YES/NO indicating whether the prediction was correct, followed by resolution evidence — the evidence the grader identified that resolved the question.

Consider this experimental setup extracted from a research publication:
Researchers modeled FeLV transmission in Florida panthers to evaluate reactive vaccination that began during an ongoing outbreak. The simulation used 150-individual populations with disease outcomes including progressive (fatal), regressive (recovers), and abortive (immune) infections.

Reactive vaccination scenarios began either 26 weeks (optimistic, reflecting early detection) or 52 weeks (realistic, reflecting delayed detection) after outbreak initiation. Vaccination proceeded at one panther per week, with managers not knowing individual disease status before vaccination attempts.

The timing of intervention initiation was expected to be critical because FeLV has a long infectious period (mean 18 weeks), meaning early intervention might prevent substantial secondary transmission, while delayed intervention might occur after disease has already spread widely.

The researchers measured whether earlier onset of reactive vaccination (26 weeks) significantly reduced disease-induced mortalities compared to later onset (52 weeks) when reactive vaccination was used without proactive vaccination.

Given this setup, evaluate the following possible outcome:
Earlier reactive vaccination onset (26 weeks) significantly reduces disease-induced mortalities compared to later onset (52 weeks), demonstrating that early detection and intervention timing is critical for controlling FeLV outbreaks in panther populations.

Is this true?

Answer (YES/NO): NO